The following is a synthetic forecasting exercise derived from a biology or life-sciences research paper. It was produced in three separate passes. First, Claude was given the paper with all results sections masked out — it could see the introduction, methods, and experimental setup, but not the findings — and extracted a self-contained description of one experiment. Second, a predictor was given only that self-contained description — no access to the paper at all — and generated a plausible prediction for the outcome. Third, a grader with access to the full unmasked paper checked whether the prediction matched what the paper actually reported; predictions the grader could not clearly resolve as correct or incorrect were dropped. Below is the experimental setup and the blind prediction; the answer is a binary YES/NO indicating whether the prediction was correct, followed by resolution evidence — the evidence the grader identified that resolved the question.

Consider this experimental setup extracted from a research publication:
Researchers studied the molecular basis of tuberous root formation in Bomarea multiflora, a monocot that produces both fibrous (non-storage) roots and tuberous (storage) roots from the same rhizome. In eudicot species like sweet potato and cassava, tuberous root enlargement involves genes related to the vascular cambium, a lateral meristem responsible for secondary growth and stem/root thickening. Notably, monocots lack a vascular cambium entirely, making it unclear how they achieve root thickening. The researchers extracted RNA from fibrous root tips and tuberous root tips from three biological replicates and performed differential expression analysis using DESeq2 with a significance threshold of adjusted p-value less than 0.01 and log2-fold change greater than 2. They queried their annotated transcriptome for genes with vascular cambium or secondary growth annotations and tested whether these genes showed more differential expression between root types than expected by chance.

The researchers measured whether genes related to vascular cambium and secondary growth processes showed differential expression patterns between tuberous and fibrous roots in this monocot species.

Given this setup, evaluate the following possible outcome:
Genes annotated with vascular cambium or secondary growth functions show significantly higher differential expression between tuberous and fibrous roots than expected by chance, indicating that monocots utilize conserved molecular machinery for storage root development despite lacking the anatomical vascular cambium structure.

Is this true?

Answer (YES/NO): NO